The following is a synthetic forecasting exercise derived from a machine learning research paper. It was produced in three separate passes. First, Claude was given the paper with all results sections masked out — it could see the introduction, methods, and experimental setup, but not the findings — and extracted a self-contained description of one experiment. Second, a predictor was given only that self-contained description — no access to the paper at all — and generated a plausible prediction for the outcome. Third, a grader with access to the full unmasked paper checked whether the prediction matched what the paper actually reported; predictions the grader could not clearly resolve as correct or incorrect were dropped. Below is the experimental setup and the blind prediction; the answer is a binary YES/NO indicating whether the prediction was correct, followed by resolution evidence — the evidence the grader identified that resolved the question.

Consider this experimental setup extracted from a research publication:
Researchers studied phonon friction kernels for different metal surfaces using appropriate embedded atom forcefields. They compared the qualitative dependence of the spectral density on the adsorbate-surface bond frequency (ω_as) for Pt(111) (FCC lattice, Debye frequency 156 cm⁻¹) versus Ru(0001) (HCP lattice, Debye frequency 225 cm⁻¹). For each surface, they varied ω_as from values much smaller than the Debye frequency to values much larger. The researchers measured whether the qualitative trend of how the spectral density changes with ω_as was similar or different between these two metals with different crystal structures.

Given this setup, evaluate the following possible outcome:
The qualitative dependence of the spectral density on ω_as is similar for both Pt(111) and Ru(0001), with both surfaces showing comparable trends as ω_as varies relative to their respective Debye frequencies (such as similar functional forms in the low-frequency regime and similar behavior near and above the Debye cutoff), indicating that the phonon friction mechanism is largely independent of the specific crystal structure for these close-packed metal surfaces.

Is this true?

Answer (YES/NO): YES